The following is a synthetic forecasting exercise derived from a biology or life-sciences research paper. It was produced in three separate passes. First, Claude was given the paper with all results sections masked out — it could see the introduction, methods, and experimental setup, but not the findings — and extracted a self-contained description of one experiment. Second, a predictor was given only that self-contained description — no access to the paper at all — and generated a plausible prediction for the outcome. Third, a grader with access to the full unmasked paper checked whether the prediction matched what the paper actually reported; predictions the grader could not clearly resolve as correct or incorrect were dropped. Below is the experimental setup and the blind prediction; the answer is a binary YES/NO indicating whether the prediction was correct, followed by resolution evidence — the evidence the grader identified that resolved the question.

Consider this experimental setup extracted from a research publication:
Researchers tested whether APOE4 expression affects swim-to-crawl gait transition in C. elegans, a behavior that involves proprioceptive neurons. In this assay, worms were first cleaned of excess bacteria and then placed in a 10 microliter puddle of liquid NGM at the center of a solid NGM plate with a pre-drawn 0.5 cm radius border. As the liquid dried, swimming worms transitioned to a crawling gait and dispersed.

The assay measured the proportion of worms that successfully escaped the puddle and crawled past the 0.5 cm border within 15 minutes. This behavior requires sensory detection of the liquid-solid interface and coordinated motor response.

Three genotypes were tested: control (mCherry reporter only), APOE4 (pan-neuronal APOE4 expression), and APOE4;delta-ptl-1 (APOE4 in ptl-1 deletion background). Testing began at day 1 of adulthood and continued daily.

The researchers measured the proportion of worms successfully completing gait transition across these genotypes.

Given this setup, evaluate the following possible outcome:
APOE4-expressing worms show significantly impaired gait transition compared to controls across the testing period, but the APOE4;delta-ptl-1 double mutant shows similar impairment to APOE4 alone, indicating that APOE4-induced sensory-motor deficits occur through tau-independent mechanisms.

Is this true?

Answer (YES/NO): NO